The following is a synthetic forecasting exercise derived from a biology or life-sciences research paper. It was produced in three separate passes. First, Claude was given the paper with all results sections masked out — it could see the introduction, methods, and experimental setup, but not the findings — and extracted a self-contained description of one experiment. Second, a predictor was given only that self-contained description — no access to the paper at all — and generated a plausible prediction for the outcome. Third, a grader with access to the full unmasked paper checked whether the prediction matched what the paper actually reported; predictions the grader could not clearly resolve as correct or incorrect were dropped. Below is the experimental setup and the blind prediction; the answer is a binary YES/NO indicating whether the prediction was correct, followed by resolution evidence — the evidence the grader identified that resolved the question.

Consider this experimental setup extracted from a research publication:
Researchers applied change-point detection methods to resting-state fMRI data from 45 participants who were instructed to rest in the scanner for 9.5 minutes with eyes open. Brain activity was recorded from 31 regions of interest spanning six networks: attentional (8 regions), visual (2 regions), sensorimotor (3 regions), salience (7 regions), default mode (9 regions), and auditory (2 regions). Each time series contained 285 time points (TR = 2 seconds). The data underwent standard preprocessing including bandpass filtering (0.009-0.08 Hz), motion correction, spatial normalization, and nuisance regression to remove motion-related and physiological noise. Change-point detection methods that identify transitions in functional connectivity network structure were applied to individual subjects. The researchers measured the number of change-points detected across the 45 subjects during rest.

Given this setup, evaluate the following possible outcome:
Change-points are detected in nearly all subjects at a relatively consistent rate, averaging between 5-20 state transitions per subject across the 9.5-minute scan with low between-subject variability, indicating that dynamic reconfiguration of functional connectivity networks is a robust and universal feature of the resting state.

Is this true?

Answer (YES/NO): NO